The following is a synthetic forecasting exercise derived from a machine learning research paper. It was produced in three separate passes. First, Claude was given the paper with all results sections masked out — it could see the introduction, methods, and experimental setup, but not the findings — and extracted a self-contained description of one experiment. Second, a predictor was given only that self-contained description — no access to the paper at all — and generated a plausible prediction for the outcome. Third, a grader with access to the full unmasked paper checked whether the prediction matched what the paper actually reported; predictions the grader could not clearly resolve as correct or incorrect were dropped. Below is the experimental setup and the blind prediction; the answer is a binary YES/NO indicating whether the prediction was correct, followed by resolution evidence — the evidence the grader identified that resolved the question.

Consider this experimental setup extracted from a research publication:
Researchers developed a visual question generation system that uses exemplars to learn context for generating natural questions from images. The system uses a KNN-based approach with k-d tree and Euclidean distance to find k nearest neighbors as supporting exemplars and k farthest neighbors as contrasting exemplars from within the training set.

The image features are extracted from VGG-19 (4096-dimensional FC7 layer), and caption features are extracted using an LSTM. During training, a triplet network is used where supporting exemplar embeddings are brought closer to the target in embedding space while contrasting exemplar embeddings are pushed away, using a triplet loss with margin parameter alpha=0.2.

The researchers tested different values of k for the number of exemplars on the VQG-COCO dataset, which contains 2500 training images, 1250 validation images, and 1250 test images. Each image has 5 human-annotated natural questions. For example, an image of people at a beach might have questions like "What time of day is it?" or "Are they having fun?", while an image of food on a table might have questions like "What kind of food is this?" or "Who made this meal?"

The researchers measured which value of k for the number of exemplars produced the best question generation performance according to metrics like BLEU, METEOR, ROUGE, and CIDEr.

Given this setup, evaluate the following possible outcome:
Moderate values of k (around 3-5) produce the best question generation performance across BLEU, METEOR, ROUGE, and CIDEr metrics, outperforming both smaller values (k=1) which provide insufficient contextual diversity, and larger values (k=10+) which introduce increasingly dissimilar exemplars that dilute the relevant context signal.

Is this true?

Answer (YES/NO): YES